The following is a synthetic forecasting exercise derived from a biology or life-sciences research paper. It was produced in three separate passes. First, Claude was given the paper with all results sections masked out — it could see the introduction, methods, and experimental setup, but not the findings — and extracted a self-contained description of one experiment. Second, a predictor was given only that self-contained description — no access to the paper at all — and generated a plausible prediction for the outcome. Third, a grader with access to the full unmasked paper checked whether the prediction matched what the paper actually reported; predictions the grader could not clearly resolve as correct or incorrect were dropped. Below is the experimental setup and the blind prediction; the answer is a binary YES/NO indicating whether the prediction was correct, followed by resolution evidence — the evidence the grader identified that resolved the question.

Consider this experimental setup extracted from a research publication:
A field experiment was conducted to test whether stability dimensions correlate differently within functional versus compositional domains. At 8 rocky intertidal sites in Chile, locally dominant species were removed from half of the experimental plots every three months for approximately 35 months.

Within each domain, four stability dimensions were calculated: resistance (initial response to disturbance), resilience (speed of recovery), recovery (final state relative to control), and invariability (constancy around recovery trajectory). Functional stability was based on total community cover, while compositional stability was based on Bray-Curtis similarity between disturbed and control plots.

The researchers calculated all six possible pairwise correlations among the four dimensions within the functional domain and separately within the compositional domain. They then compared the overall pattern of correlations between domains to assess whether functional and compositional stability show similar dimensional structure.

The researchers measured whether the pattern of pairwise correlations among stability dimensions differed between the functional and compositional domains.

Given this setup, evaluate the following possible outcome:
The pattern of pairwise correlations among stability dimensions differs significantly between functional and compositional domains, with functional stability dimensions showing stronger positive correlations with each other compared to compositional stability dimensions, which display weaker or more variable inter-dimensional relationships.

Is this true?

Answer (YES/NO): NO